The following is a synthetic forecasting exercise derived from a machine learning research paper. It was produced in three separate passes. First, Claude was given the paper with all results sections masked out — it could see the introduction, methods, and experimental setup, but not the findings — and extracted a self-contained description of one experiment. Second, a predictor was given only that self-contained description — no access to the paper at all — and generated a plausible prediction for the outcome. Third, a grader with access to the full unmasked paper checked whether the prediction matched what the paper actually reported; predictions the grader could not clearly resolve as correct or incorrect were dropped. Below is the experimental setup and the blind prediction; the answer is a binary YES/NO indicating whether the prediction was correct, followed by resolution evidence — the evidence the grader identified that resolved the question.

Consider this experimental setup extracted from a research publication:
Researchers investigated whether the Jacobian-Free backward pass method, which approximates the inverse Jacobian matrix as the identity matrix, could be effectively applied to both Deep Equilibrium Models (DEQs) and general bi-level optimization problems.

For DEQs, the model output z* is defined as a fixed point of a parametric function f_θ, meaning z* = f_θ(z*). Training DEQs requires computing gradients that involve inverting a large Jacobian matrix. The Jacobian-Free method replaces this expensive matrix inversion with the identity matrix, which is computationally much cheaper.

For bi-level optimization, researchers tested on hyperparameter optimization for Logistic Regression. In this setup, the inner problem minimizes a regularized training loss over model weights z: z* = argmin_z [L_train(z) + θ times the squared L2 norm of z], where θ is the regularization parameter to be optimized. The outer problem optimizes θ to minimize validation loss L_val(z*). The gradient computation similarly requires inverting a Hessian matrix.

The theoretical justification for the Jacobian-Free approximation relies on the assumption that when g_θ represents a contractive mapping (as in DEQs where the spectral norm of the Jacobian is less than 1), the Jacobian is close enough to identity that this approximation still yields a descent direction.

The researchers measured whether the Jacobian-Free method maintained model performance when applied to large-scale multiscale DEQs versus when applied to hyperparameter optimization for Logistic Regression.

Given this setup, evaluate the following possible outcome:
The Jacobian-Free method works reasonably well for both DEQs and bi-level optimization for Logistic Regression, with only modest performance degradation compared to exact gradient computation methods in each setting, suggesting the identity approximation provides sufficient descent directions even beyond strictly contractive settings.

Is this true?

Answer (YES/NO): NO